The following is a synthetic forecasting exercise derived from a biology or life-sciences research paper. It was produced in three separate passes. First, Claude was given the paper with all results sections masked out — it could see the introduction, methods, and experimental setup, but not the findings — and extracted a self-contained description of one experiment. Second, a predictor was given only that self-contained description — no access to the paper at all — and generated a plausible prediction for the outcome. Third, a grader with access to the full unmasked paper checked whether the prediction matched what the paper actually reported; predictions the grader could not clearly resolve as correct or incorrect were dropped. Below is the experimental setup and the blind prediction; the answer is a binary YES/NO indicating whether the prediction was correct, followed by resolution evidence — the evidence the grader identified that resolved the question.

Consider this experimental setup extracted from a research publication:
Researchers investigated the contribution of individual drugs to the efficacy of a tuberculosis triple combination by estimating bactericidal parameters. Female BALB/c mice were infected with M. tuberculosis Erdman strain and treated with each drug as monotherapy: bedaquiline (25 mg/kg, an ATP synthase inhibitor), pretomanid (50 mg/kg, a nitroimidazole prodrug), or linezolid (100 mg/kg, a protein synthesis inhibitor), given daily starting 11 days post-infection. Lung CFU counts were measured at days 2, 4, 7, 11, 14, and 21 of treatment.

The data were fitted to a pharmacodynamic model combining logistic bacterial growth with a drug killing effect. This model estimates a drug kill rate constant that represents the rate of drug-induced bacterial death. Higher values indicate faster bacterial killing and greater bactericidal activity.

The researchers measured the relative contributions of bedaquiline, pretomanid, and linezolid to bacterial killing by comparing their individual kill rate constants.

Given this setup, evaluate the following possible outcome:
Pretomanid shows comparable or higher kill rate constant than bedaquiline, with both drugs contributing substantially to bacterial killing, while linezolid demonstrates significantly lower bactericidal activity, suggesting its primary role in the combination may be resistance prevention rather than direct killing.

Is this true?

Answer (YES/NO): NO